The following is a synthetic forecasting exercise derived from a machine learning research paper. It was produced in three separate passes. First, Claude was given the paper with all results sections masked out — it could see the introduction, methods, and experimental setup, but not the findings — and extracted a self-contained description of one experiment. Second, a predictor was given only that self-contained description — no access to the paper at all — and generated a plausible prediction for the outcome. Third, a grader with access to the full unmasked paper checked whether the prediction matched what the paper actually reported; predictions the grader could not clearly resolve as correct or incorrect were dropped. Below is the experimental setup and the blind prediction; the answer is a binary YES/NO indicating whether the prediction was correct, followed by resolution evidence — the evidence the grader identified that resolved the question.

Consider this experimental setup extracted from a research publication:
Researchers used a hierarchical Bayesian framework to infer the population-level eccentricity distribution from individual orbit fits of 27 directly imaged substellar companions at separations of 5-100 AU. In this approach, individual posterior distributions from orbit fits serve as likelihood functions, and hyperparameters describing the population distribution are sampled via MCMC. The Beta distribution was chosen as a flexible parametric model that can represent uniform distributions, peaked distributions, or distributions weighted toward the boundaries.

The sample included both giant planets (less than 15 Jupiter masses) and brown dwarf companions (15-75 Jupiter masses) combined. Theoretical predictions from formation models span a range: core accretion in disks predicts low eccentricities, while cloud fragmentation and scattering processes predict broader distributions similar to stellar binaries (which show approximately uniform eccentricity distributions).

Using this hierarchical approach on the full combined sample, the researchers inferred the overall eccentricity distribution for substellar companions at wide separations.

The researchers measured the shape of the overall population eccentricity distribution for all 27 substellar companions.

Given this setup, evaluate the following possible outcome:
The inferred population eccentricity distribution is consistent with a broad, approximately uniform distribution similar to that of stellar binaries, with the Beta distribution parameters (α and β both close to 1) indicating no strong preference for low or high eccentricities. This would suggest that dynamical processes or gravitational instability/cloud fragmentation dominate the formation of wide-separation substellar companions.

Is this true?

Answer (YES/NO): YES